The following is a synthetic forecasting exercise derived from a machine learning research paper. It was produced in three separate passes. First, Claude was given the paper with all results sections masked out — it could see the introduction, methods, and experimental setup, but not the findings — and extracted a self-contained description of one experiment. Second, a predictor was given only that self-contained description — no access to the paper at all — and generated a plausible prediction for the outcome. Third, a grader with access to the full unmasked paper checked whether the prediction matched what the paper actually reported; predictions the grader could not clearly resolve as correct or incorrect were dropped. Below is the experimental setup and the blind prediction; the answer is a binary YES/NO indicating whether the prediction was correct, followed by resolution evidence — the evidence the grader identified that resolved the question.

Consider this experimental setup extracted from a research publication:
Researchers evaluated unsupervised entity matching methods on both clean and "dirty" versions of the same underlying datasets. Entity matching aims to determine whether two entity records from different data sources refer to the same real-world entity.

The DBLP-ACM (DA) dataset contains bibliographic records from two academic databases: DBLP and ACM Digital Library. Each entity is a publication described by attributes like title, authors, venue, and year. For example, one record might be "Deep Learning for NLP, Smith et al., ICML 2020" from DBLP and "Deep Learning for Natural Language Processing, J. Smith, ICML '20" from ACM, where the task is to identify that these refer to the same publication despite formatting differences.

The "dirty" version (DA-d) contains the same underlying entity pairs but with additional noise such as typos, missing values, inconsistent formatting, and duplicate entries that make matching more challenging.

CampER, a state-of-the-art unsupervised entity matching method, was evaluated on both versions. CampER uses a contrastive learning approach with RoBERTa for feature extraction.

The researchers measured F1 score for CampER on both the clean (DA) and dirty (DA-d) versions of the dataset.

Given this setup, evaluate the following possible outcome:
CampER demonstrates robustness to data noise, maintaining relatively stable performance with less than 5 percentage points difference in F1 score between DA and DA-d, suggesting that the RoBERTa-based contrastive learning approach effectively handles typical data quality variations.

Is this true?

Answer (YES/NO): YES